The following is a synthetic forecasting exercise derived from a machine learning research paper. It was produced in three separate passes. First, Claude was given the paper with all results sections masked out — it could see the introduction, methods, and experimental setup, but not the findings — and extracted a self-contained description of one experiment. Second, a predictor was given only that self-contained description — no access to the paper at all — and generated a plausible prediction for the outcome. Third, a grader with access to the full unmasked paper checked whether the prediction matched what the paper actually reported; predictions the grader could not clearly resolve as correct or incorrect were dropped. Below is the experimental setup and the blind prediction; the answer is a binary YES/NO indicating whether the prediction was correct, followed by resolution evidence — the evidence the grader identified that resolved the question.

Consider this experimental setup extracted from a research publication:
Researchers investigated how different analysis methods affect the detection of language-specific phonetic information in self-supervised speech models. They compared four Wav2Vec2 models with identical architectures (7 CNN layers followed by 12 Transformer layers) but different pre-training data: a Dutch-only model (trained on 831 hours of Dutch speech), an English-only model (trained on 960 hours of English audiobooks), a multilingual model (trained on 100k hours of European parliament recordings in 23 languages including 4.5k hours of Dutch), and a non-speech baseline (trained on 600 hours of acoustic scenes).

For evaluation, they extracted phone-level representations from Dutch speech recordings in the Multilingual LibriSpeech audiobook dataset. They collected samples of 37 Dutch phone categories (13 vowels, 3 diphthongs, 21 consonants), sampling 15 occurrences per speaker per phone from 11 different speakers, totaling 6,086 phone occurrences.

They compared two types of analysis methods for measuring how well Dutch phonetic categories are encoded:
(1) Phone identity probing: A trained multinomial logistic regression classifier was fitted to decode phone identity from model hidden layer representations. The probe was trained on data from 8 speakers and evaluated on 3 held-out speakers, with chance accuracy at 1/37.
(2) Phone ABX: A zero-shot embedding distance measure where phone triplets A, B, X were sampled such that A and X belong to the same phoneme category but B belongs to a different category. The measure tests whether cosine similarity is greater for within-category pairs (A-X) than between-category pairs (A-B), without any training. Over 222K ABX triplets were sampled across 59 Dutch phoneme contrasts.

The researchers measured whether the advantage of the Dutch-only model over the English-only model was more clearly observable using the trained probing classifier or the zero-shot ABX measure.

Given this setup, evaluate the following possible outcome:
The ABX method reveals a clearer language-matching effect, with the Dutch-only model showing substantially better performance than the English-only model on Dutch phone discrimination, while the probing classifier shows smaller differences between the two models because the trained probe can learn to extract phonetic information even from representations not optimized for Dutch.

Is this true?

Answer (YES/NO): NO